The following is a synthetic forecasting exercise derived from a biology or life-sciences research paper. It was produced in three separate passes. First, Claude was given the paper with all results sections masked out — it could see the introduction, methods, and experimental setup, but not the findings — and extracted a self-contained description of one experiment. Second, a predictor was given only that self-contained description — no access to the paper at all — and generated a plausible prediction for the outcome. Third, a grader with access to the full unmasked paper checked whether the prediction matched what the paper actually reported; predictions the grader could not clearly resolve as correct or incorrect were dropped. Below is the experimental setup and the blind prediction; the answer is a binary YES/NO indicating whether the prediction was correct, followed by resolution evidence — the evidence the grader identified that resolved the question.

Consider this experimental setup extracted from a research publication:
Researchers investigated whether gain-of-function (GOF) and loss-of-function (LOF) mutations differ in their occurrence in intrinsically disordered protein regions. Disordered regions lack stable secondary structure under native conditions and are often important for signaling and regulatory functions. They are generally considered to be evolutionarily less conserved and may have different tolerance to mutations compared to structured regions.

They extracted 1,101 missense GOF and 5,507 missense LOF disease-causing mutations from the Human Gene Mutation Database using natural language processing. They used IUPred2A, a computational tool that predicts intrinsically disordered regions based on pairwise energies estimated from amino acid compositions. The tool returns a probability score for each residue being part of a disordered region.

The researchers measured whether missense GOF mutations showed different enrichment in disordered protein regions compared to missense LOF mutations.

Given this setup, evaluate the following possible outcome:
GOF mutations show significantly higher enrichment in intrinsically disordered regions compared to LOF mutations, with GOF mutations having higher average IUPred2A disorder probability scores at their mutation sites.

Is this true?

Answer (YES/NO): NO